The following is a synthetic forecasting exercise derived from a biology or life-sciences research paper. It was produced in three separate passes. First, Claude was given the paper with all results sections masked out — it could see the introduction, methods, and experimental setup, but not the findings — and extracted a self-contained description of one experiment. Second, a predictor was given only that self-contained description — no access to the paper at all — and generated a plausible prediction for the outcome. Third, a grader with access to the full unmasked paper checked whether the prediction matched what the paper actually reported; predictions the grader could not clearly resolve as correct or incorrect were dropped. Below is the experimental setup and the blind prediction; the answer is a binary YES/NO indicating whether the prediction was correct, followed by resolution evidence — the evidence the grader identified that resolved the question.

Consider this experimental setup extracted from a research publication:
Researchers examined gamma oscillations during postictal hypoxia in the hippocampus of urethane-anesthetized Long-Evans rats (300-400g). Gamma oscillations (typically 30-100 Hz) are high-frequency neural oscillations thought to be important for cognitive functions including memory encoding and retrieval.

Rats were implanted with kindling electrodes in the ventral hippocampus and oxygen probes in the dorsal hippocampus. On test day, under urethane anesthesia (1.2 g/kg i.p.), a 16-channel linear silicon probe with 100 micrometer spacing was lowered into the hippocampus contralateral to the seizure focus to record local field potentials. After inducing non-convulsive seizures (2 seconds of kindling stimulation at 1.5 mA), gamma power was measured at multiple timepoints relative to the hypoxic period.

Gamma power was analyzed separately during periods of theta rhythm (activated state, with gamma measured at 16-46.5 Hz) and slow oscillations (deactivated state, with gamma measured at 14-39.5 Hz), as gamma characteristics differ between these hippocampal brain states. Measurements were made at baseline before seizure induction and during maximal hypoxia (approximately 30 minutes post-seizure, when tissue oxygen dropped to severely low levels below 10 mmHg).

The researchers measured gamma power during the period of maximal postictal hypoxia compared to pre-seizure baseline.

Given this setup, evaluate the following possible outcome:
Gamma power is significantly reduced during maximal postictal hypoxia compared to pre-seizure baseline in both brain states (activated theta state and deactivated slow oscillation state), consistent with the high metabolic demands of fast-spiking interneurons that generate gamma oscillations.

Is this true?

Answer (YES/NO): NO